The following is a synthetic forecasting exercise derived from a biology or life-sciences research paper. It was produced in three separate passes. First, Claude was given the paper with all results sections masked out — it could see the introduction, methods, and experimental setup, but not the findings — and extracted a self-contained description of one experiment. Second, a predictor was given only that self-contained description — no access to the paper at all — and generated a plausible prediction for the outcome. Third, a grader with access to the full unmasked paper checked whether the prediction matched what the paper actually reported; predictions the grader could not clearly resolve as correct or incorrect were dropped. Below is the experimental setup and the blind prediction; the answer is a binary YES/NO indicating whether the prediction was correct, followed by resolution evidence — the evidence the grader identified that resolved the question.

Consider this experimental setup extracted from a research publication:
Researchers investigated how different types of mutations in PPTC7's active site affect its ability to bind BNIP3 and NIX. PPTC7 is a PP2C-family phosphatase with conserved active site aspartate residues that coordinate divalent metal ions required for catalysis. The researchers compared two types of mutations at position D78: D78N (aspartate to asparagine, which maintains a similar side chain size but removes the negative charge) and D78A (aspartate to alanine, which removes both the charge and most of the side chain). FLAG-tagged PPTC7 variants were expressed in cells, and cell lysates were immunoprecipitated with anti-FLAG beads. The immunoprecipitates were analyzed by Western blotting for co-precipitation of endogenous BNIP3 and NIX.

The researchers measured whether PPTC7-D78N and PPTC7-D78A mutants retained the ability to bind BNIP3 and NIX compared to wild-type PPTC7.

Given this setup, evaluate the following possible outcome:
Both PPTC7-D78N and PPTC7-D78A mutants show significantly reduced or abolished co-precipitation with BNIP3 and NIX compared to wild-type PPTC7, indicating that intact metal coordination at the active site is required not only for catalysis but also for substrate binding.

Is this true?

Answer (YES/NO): YES